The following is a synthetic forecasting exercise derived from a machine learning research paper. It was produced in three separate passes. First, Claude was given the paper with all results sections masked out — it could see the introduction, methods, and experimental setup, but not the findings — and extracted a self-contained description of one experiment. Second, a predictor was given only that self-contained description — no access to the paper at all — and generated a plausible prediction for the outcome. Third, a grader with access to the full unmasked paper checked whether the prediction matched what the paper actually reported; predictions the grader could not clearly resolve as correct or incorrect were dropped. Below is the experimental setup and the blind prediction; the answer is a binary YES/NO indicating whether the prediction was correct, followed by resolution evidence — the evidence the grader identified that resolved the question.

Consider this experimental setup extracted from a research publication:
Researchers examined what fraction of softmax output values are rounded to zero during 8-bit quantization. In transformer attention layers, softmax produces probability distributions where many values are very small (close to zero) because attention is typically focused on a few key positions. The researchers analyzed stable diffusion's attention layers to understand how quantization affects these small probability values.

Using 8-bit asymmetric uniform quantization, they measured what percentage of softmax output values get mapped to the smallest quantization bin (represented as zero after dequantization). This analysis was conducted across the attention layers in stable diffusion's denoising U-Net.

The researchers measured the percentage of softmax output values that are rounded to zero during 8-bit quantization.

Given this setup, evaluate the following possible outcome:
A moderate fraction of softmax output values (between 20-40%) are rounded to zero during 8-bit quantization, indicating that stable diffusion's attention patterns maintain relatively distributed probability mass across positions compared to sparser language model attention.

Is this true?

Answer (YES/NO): NO